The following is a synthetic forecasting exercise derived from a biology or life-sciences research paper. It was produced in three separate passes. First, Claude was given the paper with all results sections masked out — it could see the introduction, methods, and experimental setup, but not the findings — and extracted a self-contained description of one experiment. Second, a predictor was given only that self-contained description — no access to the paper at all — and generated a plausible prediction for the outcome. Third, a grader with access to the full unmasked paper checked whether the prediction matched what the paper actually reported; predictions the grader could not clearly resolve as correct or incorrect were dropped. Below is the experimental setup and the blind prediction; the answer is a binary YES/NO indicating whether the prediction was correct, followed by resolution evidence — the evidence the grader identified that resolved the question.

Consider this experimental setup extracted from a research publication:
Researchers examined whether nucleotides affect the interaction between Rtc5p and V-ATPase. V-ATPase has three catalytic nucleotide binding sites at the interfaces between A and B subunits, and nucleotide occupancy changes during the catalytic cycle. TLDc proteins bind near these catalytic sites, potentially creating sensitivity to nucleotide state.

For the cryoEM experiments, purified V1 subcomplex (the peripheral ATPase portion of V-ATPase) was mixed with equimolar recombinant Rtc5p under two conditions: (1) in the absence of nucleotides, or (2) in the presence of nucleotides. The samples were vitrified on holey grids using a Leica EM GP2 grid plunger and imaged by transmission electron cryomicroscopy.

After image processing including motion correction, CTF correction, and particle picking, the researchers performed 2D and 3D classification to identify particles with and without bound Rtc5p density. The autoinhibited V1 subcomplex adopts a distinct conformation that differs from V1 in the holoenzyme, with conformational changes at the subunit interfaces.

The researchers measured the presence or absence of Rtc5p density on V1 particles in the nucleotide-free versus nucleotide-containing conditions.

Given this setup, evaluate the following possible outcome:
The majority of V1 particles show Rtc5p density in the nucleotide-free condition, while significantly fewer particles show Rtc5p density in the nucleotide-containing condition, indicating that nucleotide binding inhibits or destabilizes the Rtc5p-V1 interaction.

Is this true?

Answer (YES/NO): YES